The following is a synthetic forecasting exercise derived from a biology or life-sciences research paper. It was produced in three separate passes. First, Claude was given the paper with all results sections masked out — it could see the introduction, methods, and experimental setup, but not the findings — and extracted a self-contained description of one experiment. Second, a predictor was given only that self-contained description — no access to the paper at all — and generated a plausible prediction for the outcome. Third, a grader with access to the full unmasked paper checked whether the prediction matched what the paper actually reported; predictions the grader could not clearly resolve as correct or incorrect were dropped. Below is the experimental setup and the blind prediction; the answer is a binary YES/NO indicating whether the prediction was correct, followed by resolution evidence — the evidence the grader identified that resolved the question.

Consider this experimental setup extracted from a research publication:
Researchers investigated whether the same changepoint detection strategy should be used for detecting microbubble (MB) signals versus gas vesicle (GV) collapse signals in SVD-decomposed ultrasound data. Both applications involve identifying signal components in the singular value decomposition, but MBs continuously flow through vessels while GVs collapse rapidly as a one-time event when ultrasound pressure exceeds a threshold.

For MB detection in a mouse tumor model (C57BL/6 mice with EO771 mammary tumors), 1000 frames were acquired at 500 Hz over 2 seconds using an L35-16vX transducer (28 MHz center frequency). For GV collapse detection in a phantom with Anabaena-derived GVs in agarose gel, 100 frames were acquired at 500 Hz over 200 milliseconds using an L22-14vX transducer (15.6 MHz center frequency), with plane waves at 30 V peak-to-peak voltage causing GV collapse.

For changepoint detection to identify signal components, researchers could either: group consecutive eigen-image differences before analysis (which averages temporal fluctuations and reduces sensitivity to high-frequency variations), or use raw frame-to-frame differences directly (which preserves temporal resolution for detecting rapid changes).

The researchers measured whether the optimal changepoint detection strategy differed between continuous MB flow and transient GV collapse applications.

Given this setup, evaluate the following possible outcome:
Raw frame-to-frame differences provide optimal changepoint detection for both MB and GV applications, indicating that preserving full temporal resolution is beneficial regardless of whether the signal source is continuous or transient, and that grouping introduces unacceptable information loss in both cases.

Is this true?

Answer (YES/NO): NO